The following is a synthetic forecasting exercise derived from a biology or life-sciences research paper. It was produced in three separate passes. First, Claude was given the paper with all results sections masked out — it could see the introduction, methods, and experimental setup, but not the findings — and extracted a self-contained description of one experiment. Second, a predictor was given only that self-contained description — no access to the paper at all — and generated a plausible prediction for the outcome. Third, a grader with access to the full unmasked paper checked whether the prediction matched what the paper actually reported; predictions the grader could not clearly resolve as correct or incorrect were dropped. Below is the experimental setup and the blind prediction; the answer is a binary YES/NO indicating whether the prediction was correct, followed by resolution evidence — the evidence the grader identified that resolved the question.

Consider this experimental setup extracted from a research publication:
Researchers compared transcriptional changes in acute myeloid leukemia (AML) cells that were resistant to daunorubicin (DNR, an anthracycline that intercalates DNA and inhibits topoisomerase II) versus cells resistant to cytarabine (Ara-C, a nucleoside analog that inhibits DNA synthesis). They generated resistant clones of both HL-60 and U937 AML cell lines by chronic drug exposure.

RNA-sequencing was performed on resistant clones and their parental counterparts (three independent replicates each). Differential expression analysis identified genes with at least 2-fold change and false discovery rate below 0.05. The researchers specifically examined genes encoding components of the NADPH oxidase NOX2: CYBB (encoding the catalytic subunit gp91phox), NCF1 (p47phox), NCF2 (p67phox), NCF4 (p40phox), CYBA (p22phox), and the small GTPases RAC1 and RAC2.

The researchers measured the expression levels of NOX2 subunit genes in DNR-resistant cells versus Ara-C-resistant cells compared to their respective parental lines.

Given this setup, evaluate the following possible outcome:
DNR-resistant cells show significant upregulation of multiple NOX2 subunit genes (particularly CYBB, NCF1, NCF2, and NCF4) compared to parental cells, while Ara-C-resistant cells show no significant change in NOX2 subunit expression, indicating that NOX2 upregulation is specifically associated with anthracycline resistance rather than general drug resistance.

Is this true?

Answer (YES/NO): NO